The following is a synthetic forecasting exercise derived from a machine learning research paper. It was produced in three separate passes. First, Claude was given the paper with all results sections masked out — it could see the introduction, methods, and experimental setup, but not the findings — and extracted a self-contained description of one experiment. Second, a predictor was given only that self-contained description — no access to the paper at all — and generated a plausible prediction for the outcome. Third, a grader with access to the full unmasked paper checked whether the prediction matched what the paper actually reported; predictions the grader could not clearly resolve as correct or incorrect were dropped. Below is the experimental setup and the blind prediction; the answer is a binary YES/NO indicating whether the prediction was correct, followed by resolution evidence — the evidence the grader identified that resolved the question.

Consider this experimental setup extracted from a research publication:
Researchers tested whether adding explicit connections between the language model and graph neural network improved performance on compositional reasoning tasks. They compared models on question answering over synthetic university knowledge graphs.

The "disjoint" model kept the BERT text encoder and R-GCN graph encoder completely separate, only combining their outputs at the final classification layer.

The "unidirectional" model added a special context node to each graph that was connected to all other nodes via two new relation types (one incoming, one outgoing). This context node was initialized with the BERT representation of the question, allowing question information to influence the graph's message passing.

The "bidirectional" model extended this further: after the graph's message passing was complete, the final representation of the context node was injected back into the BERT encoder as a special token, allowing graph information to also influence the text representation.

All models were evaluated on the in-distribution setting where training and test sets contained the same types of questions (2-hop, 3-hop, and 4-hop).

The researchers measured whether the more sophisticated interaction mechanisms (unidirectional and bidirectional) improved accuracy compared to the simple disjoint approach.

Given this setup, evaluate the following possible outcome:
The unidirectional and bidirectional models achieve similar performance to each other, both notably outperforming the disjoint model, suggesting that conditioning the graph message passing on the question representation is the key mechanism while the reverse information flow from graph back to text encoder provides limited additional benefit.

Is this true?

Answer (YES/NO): NO